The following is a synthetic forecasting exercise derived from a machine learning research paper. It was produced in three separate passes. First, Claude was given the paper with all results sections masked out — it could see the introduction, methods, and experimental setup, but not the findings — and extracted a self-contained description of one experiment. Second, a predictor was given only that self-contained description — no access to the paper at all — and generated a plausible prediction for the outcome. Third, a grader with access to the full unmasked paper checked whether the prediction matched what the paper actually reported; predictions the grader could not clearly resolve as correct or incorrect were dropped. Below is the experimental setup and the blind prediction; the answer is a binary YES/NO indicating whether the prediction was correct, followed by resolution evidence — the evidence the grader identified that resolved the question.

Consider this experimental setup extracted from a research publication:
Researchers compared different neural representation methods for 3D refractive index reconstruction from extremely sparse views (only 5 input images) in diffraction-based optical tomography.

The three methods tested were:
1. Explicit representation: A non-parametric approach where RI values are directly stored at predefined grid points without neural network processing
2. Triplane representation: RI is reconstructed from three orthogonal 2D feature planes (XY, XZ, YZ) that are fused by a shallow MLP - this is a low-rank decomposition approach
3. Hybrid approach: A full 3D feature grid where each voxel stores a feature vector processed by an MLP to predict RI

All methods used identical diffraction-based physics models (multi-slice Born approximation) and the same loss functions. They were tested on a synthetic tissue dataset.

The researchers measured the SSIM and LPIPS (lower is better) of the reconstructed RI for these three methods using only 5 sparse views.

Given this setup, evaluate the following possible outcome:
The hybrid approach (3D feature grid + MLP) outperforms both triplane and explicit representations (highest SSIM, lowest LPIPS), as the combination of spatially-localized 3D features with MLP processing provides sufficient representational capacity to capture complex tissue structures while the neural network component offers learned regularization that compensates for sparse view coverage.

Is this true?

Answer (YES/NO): YES